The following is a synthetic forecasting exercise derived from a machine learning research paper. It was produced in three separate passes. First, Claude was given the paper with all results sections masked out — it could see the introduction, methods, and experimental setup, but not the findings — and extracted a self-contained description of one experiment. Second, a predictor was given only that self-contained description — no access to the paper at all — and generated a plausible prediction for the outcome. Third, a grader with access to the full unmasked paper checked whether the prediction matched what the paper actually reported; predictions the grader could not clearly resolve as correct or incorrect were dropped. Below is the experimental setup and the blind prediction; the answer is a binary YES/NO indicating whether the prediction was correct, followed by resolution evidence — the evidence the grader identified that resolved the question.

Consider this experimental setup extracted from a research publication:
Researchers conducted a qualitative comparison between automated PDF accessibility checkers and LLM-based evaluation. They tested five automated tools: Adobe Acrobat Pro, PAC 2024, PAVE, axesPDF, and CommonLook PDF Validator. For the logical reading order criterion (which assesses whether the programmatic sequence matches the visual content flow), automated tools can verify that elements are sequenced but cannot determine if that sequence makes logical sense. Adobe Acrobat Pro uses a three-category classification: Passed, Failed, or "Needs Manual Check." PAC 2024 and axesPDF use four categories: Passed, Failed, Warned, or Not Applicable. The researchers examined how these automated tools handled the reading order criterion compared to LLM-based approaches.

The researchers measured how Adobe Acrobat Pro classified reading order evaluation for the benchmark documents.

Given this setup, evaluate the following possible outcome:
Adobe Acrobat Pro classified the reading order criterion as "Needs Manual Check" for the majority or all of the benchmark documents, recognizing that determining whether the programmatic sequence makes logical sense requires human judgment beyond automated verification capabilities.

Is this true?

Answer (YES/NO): YES